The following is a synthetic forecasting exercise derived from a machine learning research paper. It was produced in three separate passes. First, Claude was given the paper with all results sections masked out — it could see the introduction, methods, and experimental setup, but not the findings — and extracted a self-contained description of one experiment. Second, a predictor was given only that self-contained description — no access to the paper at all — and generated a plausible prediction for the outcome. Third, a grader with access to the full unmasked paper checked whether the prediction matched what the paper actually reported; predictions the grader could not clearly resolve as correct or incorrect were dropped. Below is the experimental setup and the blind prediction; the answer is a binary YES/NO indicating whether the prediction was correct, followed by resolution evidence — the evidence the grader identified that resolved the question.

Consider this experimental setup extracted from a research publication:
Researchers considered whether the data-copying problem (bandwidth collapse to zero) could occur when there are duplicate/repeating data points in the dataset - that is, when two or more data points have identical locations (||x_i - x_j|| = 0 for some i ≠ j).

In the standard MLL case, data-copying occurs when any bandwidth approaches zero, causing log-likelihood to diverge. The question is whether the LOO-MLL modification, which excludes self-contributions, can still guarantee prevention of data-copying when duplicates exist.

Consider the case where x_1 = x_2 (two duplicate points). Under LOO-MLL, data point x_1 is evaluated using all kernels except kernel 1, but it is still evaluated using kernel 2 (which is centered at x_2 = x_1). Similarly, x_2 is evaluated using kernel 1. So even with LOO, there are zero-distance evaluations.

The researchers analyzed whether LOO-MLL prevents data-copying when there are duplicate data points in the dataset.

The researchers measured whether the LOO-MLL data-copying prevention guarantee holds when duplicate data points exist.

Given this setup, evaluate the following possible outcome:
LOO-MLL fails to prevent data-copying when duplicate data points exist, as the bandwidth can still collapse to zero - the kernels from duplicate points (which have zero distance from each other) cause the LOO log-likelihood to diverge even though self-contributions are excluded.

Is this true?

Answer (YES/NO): YES